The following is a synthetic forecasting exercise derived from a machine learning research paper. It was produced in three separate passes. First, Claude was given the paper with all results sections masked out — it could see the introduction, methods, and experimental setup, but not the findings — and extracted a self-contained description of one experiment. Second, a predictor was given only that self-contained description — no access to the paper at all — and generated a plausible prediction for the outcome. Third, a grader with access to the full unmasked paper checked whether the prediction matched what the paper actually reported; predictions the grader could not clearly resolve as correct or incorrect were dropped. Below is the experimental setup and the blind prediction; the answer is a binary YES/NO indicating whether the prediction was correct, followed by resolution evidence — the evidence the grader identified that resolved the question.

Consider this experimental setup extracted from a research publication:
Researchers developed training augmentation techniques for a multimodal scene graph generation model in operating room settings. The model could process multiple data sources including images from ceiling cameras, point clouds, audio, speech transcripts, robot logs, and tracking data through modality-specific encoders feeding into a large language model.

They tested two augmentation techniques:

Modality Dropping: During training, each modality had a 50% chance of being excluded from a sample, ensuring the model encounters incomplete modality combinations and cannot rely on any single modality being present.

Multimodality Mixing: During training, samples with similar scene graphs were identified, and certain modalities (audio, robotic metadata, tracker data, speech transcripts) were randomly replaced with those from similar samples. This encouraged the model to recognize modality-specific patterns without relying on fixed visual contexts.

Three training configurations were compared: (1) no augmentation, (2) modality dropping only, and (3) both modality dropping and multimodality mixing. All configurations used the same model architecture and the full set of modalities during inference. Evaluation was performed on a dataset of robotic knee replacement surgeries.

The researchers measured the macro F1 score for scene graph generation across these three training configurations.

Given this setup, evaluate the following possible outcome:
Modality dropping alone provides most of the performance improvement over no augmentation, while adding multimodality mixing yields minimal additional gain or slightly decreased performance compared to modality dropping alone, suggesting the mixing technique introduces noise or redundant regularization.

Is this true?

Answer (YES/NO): NO